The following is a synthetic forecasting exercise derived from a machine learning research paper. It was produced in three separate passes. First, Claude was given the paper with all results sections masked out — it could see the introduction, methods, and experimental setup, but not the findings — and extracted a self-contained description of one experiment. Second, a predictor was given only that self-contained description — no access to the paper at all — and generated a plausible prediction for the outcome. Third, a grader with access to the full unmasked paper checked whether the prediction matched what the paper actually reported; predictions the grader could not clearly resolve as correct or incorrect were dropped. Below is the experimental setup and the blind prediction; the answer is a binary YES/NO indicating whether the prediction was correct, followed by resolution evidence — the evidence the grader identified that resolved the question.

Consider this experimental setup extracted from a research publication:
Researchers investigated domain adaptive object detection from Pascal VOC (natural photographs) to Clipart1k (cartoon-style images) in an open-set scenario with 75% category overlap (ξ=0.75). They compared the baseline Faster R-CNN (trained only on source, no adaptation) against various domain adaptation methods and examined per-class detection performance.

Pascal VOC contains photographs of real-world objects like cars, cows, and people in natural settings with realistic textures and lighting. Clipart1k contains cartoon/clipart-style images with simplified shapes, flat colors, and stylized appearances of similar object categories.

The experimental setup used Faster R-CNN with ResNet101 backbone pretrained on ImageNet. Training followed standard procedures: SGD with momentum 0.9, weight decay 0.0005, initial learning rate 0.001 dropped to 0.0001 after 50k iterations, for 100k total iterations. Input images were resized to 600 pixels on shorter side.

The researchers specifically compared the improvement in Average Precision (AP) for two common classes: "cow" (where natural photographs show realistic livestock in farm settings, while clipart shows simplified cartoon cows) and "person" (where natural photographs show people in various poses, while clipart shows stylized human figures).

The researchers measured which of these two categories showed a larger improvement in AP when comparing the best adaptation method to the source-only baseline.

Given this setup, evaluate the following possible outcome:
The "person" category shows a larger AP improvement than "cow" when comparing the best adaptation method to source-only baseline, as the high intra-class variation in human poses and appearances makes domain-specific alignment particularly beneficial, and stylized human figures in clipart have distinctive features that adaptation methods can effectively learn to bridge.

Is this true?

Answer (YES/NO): NO